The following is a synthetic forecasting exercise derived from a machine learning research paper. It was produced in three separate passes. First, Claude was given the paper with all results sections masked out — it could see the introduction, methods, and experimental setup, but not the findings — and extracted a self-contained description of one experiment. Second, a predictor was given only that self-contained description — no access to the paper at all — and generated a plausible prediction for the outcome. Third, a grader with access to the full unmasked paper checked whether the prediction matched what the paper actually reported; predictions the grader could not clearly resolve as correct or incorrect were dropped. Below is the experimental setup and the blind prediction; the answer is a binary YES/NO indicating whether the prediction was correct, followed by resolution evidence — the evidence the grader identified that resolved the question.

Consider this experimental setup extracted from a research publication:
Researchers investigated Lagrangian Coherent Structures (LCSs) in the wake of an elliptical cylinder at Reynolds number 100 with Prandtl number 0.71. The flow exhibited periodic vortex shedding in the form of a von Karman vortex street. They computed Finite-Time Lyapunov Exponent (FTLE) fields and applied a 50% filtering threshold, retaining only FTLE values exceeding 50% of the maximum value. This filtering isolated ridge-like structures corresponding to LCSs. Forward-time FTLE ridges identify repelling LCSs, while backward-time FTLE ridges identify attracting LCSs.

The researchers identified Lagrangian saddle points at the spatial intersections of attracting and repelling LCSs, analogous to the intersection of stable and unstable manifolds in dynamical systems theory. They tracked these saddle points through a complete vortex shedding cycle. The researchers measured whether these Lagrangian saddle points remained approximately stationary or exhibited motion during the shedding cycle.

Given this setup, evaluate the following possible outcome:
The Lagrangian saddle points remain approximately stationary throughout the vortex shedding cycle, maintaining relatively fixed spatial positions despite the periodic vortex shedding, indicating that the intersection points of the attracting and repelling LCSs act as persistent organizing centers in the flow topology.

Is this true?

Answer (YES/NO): NO